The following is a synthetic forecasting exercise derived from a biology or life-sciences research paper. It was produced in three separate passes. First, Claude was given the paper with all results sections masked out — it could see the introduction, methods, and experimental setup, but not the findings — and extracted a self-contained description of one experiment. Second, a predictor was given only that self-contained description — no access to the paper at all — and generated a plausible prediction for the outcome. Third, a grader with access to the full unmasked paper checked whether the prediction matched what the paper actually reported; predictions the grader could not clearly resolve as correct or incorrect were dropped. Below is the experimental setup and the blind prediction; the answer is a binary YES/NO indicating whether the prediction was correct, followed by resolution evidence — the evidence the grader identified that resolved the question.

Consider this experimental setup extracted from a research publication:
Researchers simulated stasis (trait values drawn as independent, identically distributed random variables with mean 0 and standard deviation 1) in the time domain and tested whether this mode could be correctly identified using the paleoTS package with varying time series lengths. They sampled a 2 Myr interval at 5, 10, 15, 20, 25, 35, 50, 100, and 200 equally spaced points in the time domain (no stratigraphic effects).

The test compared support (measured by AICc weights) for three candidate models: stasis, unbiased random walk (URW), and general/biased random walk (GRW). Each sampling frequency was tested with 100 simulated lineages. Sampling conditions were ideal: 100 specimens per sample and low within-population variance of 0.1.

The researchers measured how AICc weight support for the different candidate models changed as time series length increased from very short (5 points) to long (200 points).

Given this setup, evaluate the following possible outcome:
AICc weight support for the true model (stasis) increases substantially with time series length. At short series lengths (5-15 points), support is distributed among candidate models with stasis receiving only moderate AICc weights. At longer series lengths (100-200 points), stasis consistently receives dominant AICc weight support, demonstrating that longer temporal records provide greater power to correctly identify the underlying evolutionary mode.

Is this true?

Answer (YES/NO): NO